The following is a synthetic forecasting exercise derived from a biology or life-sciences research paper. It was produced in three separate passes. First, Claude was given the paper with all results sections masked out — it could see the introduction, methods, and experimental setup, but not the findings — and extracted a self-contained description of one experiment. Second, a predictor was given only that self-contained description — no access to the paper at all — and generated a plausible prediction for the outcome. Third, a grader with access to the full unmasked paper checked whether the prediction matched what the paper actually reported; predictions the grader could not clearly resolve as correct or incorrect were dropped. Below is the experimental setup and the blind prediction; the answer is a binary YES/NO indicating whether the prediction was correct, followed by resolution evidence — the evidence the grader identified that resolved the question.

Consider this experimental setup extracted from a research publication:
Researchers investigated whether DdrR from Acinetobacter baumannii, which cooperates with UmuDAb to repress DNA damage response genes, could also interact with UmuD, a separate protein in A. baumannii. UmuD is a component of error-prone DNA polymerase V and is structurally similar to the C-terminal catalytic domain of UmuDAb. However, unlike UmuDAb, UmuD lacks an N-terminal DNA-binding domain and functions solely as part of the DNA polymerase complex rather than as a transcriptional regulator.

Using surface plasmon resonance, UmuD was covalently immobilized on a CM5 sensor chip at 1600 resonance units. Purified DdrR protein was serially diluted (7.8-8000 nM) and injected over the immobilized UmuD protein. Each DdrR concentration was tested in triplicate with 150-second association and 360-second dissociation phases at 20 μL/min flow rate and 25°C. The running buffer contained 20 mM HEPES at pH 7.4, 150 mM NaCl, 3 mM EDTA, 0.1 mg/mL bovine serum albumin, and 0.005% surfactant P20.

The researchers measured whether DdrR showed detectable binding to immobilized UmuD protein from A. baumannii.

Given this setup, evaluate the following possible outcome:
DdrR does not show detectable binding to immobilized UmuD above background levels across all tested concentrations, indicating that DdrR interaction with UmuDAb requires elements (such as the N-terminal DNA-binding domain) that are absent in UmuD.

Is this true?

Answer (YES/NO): NO